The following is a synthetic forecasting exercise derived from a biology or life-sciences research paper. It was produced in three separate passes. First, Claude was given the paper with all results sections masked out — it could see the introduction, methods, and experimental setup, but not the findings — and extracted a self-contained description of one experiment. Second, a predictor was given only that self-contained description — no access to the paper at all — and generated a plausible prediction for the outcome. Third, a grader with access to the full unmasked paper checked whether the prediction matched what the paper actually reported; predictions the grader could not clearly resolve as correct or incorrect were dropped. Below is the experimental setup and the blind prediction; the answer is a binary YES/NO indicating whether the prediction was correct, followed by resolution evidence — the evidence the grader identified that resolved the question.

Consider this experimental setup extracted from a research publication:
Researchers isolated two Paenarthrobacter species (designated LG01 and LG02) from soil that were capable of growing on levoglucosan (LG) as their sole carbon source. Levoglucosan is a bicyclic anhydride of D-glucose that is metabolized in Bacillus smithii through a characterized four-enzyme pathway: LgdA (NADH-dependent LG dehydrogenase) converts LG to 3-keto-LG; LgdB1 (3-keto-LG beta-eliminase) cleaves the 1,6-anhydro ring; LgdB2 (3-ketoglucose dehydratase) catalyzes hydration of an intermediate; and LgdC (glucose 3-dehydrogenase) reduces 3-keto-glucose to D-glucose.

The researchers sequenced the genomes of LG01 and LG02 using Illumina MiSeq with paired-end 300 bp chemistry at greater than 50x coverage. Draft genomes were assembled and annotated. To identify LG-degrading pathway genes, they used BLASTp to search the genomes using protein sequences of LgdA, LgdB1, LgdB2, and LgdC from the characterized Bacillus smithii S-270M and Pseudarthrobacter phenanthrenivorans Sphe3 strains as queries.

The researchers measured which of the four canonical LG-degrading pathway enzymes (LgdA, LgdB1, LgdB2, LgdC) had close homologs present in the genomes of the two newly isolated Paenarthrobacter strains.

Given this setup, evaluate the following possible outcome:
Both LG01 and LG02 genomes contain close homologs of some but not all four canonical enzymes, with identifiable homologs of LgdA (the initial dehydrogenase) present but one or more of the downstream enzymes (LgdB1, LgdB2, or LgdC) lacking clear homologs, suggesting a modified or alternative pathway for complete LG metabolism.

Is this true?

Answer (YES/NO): YES